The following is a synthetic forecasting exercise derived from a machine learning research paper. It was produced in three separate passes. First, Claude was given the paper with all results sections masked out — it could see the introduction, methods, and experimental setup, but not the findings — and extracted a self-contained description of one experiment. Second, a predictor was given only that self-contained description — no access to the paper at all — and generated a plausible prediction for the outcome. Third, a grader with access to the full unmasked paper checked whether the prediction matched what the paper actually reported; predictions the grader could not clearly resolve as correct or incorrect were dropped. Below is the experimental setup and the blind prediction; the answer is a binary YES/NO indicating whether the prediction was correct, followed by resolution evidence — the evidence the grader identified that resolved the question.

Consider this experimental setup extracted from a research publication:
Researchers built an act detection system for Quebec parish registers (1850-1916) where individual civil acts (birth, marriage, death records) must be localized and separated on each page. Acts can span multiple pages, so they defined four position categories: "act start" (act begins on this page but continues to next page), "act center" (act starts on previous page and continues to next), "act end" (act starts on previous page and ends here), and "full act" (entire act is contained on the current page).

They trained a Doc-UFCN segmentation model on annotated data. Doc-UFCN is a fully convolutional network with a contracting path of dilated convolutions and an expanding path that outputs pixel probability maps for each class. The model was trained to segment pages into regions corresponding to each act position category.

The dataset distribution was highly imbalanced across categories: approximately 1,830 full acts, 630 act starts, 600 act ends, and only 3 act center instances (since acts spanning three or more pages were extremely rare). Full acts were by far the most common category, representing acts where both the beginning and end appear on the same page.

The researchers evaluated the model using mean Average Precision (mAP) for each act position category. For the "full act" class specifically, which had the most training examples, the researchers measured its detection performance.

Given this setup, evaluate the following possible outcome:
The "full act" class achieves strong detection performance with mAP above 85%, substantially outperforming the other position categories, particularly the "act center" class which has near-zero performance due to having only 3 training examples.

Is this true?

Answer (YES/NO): NO